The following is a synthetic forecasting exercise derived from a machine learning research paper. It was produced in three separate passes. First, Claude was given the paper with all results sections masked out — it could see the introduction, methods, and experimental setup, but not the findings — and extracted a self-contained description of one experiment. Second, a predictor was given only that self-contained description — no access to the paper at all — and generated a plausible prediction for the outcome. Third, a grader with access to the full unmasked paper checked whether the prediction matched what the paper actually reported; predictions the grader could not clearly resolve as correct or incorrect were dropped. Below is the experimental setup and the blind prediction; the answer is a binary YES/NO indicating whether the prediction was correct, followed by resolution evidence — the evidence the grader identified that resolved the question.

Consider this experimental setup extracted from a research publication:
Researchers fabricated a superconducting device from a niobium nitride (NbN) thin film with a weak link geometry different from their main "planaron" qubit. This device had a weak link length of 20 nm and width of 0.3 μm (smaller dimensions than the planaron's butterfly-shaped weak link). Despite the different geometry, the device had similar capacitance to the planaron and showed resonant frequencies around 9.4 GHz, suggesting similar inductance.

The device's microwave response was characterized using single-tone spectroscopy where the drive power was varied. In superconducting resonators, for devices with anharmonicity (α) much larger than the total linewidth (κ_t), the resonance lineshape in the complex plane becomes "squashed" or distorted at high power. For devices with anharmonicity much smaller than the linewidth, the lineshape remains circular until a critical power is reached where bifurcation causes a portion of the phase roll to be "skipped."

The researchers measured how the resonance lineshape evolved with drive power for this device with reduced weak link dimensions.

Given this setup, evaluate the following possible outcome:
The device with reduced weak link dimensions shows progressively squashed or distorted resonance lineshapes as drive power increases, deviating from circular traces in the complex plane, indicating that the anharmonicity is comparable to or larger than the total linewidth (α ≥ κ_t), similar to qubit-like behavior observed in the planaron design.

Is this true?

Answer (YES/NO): NO